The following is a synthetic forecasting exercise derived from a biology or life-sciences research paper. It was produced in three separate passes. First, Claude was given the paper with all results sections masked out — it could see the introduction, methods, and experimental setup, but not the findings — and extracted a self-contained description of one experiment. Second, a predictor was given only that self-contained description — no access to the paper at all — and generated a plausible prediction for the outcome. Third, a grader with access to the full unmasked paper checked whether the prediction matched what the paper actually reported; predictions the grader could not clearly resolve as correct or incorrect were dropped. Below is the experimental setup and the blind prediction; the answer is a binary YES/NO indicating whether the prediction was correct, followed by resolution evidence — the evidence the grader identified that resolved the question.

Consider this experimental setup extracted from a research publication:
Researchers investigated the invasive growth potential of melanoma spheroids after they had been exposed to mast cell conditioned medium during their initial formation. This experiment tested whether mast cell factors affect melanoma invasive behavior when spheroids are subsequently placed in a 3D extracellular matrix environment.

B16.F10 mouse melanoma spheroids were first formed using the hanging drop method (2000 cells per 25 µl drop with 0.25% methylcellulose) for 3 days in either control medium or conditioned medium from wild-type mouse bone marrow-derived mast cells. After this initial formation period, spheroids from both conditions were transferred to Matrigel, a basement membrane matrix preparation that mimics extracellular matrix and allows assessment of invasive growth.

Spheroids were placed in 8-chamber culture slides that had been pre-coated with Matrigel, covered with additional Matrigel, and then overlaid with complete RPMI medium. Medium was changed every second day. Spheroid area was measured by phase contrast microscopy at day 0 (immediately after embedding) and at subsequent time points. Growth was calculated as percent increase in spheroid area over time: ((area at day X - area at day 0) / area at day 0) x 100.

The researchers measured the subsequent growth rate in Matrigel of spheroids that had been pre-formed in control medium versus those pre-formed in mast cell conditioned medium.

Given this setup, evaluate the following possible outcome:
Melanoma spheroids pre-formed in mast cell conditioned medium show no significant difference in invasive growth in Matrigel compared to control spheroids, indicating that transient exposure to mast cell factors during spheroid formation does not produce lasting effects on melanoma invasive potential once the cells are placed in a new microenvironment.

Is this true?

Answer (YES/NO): NO